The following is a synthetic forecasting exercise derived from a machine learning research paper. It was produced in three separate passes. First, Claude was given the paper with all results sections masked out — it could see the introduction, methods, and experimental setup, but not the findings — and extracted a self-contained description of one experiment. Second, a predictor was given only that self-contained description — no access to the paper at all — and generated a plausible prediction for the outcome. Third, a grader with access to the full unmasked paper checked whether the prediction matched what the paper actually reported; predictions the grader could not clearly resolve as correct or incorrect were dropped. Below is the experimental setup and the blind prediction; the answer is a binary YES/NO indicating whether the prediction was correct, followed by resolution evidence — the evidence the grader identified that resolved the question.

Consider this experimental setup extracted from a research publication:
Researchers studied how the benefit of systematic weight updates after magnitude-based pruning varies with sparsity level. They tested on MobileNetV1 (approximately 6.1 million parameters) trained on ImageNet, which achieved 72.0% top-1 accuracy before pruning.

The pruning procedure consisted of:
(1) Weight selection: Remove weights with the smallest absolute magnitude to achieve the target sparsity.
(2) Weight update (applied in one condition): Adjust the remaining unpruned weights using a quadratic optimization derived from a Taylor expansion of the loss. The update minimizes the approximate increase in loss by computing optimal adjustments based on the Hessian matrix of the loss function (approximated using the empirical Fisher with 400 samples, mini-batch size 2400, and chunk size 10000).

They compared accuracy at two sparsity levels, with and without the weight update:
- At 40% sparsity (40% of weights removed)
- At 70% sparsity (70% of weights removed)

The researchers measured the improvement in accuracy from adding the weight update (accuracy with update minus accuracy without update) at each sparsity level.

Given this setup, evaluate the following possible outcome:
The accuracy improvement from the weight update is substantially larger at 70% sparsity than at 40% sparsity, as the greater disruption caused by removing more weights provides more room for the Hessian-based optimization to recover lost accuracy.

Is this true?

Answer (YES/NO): YES